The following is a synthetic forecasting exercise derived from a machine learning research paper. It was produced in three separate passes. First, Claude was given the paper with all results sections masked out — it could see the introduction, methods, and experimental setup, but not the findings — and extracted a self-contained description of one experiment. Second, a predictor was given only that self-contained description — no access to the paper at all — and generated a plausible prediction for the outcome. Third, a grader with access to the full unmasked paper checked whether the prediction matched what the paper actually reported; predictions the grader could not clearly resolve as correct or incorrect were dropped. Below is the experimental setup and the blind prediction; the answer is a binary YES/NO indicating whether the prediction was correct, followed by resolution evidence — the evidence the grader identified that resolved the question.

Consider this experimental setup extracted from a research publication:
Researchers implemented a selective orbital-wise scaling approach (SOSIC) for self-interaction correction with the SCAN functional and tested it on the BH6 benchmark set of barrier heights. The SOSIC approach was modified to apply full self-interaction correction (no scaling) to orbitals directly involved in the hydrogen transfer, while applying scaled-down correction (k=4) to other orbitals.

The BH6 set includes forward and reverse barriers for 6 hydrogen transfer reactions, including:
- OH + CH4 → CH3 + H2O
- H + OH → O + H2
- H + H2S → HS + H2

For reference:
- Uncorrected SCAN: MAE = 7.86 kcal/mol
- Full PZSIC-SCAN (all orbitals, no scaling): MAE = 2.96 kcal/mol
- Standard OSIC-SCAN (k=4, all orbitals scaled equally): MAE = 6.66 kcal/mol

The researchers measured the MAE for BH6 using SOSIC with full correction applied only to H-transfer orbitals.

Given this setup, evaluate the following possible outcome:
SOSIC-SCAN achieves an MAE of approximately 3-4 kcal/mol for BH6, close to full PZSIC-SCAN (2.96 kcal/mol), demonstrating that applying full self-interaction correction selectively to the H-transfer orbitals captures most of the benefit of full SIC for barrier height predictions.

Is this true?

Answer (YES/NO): NO